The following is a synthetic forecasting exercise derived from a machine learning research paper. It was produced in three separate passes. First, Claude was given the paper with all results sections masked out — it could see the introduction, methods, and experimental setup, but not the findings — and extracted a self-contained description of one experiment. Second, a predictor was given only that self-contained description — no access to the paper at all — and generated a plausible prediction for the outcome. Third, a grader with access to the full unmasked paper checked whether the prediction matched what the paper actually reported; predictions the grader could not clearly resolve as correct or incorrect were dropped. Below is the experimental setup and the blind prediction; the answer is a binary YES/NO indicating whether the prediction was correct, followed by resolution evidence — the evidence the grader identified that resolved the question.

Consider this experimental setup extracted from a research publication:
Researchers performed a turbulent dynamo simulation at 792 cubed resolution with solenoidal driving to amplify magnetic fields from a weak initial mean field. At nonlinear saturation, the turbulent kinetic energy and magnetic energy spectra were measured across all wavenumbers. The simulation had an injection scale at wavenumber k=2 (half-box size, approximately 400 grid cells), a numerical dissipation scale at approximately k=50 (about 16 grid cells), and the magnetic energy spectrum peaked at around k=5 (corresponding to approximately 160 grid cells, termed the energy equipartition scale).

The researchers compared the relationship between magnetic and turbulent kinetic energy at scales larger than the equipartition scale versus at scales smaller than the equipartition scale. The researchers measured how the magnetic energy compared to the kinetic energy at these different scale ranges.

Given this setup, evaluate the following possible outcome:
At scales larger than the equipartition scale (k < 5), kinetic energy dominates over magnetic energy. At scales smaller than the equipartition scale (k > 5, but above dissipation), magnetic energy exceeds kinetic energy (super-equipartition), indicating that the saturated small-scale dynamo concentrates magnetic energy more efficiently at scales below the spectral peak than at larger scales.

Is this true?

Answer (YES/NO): NO